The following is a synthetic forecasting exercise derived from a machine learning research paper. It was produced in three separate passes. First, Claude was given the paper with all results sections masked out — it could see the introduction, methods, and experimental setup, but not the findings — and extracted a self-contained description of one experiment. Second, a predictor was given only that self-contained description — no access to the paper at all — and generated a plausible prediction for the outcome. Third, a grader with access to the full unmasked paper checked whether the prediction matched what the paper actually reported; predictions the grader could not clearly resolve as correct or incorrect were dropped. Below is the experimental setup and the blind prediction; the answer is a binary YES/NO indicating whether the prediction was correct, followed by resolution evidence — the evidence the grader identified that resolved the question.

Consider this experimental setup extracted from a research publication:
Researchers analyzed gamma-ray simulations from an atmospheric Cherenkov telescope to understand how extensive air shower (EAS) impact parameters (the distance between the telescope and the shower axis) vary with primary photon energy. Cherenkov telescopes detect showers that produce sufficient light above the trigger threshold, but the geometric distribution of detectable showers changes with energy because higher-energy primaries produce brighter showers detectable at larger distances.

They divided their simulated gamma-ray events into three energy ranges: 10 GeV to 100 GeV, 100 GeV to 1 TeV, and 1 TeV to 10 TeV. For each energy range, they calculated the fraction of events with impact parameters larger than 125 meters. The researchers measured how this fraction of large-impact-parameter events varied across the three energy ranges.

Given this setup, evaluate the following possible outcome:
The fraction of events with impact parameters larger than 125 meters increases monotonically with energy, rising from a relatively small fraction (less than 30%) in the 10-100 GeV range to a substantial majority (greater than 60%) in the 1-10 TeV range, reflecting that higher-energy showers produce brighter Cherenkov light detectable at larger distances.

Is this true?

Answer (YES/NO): NO